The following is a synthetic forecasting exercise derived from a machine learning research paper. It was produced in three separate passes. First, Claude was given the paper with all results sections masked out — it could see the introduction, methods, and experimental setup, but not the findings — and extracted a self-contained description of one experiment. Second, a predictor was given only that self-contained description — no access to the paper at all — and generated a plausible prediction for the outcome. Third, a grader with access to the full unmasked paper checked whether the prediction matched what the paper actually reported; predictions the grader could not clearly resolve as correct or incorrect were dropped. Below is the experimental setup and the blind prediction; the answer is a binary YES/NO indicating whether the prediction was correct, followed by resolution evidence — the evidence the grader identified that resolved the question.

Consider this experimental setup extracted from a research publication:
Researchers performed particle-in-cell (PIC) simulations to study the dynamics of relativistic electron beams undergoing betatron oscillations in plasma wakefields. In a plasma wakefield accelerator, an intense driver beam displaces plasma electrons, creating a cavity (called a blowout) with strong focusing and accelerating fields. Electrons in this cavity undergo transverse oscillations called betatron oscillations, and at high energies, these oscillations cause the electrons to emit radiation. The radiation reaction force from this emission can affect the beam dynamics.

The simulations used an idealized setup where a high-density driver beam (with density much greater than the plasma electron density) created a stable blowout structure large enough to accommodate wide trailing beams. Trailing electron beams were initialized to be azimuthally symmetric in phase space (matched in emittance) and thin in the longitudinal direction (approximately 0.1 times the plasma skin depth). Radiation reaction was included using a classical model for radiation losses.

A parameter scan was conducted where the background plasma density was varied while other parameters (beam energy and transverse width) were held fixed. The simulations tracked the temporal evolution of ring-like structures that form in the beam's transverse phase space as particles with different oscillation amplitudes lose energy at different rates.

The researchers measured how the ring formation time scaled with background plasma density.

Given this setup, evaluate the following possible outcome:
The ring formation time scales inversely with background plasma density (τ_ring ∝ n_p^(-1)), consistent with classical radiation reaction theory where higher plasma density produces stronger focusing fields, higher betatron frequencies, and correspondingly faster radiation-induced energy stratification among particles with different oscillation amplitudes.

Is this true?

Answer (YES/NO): NO